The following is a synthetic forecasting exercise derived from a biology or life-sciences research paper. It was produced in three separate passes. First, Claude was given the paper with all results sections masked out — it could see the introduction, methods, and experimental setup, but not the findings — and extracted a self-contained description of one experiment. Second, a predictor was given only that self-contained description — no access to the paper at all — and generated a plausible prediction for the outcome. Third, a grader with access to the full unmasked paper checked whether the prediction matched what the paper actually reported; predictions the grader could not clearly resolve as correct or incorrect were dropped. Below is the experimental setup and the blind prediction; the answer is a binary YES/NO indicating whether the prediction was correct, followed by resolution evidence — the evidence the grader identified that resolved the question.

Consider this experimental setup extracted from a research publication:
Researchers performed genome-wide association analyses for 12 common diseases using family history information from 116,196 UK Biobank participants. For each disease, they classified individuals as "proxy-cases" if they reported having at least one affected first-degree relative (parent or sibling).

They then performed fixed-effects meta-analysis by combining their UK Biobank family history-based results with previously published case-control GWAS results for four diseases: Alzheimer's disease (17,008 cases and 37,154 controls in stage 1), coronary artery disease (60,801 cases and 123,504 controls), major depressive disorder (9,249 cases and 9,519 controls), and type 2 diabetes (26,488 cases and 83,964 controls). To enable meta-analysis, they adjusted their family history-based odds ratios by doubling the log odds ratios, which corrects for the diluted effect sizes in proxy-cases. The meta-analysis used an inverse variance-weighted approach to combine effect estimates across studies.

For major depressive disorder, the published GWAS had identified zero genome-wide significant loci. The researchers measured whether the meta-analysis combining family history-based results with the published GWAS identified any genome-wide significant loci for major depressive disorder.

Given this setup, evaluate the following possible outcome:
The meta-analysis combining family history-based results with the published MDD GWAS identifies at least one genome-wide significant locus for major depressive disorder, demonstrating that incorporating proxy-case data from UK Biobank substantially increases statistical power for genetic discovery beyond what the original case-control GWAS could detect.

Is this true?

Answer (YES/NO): NO